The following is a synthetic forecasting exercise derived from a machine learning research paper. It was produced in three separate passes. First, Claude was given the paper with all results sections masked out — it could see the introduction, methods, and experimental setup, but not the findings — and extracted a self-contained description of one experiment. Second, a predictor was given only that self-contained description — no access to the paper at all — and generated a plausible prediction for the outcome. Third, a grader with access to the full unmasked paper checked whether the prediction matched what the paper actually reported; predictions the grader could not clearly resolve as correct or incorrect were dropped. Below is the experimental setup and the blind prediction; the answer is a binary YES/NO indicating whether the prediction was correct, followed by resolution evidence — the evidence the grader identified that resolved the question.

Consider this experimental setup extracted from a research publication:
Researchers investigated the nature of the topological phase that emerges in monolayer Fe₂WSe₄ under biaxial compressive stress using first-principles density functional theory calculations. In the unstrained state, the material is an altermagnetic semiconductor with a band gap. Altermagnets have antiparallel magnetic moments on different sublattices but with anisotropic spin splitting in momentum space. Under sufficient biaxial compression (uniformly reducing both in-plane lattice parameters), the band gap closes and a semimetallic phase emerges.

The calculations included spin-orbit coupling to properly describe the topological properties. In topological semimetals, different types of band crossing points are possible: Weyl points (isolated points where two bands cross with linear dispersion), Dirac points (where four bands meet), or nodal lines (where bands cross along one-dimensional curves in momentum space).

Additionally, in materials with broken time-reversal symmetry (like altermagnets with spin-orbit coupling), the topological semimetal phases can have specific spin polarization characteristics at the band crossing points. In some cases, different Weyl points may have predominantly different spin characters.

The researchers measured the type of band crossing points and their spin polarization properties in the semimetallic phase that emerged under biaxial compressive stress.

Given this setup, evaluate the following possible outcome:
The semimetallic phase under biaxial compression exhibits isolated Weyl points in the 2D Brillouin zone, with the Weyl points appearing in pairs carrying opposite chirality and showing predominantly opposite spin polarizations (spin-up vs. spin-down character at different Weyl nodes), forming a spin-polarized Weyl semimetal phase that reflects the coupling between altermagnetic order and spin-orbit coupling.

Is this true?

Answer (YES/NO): YES